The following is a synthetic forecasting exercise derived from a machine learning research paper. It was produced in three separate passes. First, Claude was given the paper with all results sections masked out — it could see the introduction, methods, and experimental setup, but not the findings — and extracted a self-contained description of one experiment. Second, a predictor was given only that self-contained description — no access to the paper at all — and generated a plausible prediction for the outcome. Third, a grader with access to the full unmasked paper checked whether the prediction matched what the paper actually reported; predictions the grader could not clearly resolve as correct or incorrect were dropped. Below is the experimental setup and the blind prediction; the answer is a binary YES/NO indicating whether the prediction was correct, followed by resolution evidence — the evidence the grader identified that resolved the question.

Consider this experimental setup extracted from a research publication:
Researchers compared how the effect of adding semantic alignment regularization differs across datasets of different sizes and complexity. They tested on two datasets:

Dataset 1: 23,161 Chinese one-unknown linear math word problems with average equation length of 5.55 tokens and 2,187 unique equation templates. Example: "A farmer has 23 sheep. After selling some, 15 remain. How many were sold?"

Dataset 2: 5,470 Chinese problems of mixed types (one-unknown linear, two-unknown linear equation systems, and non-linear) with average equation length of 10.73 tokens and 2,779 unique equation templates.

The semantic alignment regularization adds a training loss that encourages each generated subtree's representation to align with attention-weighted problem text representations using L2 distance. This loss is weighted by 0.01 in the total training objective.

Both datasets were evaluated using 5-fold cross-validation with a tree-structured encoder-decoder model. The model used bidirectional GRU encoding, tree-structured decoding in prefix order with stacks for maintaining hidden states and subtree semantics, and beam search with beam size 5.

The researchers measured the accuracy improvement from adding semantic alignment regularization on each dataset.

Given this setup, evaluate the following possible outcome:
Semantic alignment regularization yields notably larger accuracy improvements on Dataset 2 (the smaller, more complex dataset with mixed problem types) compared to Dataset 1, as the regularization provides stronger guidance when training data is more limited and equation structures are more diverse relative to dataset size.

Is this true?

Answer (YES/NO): NO